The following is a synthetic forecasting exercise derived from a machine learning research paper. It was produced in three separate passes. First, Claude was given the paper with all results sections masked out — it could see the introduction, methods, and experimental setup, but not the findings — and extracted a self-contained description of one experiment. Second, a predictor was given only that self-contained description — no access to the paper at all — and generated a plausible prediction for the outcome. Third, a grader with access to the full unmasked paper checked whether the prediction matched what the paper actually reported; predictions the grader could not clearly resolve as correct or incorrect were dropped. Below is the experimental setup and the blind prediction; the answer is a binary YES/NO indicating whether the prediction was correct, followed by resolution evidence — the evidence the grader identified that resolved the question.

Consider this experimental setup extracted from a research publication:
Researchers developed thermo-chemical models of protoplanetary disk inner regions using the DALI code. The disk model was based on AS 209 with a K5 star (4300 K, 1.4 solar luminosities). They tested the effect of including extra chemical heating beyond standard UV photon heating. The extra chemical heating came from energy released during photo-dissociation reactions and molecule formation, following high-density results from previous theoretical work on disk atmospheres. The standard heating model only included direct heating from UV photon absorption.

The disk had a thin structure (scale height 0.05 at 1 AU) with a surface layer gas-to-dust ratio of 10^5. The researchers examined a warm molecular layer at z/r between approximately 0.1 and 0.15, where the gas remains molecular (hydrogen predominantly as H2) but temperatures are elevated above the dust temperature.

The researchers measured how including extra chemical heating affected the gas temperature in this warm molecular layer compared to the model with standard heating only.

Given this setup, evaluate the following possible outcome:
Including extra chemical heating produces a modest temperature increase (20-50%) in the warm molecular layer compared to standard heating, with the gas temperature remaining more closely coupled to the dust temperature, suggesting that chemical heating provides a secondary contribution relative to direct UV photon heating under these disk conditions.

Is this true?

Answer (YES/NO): NO